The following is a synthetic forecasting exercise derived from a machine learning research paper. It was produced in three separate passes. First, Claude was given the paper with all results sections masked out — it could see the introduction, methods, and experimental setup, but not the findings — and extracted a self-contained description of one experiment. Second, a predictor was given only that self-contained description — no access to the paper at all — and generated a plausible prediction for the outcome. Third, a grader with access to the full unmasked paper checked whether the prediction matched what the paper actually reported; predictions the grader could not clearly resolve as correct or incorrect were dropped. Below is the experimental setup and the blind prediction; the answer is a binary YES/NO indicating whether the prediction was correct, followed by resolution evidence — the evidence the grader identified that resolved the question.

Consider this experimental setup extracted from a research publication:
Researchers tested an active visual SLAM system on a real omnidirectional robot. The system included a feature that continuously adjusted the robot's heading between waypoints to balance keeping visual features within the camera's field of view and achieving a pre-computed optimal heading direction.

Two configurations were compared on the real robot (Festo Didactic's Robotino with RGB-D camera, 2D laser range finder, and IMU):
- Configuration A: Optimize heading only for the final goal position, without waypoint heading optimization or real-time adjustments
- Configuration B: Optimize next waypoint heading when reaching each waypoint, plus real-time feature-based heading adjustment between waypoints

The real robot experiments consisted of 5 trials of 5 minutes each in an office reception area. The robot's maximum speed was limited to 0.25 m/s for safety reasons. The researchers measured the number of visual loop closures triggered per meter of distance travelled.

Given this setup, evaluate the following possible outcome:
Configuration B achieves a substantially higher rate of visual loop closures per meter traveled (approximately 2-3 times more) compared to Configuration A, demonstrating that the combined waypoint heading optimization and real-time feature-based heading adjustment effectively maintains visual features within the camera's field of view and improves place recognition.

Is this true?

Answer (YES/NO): NO